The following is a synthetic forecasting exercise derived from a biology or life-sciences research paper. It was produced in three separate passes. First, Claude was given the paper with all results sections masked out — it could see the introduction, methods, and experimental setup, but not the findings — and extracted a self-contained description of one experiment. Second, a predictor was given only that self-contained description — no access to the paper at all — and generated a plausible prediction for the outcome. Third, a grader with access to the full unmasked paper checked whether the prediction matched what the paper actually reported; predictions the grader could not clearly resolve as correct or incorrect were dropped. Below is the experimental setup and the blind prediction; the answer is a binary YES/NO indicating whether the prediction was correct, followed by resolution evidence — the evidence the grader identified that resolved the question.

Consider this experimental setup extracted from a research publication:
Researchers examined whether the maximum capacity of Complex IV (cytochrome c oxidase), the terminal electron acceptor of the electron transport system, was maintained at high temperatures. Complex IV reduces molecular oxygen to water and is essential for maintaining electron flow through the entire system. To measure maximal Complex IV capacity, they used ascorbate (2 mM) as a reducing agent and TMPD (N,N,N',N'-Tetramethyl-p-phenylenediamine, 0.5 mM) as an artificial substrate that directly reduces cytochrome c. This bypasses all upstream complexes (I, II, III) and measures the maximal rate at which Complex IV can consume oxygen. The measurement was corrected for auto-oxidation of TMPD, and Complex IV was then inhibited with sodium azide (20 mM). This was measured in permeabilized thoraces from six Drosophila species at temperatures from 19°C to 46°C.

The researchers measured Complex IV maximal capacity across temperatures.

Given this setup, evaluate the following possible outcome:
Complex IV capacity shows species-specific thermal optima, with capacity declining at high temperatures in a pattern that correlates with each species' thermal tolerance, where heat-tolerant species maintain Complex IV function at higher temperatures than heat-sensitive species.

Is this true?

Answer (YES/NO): YES